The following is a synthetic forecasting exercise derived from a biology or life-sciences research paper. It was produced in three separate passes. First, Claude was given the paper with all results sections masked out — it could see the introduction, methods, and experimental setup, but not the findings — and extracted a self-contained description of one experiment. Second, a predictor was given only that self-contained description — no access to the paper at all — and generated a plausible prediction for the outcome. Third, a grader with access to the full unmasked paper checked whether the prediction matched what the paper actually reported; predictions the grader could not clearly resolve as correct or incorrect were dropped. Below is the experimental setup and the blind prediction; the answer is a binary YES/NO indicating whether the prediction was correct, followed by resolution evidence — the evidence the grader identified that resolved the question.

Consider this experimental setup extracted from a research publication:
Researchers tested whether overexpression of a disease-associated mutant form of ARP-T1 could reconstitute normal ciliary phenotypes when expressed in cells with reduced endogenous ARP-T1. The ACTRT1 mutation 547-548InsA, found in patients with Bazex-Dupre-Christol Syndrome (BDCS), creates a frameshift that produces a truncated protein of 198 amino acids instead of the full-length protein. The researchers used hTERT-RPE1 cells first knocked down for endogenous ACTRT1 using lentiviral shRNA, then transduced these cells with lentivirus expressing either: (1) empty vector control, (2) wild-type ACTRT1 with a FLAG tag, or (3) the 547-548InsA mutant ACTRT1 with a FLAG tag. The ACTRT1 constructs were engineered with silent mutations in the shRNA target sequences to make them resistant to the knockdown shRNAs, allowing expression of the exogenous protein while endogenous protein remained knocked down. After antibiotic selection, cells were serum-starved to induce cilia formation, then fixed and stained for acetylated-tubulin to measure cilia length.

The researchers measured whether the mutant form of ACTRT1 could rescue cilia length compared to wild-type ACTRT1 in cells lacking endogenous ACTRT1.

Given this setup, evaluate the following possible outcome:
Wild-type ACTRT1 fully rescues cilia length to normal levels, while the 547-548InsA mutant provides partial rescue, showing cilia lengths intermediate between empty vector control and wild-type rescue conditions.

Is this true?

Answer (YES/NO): NO